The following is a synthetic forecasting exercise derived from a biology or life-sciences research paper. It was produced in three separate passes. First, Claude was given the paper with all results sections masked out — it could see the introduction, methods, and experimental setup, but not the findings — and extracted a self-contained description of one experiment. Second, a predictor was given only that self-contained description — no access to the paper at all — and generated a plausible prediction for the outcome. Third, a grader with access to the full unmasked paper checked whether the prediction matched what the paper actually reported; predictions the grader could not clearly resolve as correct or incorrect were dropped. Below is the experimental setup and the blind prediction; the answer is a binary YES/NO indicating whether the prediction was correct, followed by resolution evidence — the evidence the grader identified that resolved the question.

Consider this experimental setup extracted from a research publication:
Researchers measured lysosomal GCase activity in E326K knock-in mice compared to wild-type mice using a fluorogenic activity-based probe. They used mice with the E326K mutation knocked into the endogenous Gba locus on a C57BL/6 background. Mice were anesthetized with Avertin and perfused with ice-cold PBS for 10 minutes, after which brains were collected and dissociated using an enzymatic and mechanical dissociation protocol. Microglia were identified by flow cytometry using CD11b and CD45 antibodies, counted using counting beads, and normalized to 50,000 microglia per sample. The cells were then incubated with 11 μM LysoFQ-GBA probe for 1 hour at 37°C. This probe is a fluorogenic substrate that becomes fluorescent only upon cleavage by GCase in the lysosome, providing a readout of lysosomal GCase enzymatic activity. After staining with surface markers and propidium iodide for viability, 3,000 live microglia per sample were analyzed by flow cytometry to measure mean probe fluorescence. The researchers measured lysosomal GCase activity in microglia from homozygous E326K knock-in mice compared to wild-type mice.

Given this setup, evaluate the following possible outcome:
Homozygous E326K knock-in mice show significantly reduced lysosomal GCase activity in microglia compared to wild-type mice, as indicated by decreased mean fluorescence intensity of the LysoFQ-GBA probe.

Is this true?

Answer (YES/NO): YES